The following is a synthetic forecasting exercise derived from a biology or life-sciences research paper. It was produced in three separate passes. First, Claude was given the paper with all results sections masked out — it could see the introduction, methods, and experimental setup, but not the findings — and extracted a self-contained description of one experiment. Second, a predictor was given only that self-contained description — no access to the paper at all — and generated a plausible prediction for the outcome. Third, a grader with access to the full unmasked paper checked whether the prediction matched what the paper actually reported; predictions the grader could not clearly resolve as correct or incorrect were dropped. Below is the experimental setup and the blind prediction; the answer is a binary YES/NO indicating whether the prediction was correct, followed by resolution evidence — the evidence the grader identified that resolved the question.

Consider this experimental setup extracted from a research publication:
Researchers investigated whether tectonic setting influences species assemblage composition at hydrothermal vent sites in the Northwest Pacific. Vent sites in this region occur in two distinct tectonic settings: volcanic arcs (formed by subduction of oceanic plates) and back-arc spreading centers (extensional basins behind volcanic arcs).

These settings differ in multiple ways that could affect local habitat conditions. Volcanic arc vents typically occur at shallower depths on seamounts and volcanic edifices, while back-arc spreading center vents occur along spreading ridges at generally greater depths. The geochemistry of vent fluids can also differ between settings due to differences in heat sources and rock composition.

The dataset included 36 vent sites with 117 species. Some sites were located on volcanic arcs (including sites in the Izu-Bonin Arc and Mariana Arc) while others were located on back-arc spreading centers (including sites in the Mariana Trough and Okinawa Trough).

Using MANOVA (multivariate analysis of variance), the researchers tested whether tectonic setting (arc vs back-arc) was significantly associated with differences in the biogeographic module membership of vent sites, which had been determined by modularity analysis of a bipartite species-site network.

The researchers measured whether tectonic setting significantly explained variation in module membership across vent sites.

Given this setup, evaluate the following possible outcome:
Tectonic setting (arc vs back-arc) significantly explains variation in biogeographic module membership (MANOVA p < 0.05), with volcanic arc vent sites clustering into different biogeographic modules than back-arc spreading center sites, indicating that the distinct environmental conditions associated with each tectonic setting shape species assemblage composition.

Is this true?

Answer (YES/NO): YES